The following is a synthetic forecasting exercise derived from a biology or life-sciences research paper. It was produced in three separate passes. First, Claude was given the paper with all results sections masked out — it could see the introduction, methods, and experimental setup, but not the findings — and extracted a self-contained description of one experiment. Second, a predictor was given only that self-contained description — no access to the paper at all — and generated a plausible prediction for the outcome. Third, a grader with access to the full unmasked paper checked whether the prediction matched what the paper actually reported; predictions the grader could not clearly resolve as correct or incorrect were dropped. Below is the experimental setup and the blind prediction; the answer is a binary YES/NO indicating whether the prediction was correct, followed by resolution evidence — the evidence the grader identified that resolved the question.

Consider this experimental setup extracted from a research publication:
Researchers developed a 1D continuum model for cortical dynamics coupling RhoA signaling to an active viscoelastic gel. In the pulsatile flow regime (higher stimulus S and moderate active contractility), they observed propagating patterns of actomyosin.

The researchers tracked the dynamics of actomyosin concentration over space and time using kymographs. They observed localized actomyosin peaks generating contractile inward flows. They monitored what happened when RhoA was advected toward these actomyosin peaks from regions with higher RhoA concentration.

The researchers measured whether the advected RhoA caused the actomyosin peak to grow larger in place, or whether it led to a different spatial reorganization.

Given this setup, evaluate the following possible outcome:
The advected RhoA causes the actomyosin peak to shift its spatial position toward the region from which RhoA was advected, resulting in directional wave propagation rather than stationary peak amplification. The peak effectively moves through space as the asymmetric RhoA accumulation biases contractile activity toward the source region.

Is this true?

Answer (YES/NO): NO